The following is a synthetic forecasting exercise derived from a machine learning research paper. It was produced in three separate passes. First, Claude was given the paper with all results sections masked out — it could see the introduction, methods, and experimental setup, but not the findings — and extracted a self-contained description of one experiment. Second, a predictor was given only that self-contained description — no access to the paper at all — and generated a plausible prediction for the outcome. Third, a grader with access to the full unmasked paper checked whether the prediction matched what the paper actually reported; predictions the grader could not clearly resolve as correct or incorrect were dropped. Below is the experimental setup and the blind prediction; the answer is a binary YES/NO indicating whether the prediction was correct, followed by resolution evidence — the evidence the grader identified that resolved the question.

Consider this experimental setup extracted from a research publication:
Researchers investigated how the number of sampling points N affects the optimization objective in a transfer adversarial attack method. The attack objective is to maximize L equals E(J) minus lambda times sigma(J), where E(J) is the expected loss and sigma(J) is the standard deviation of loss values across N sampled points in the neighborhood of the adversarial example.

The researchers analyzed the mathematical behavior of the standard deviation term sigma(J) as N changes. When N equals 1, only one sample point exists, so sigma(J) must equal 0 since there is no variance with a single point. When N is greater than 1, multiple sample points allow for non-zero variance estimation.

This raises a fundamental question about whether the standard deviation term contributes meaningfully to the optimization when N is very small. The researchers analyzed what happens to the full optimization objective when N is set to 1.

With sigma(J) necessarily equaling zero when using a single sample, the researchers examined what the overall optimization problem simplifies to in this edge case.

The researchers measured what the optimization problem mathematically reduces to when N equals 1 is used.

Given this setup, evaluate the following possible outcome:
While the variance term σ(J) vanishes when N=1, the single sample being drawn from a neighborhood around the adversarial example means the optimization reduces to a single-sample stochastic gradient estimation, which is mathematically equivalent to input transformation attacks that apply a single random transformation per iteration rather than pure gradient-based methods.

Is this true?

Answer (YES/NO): NO